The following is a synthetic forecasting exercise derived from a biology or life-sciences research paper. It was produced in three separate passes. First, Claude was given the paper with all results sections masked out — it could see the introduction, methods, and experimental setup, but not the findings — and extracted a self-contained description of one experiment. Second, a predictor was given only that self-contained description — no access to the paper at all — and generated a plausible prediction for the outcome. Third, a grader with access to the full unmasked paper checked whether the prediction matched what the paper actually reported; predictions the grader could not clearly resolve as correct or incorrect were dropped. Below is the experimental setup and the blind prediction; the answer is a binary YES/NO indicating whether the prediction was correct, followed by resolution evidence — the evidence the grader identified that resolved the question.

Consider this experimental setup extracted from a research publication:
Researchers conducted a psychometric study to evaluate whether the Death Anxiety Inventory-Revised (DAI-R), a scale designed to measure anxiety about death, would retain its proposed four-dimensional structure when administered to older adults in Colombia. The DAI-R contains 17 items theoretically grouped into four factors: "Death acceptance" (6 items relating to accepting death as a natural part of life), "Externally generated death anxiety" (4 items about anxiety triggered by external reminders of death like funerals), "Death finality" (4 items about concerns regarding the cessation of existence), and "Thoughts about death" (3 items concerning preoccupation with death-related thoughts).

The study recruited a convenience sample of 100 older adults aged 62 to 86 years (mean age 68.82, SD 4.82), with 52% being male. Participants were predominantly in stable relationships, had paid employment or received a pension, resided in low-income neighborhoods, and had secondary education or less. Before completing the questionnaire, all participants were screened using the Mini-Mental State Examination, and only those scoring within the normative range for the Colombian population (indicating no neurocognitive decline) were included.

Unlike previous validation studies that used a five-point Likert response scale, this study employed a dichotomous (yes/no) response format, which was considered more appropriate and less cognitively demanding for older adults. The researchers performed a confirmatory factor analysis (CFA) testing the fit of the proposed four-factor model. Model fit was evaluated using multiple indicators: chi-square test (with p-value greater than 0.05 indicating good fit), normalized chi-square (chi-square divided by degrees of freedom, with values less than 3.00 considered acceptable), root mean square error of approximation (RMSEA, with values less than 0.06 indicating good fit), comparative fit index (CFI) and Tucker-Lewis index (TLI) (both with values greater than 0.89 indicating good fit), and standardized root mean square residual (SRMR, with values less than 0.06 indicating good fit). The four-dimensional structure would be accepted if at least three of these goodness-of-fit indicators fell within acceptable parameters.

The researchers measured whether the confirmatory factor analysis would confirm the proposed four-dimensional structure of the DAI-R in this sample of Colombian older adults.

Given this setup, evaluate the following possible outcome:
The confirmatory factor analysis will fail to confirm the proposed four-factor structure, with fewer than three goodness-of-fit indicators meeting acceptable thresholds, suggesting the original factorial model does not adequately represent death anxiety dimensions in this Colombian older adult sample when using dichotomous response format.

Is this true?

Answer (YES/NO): YES